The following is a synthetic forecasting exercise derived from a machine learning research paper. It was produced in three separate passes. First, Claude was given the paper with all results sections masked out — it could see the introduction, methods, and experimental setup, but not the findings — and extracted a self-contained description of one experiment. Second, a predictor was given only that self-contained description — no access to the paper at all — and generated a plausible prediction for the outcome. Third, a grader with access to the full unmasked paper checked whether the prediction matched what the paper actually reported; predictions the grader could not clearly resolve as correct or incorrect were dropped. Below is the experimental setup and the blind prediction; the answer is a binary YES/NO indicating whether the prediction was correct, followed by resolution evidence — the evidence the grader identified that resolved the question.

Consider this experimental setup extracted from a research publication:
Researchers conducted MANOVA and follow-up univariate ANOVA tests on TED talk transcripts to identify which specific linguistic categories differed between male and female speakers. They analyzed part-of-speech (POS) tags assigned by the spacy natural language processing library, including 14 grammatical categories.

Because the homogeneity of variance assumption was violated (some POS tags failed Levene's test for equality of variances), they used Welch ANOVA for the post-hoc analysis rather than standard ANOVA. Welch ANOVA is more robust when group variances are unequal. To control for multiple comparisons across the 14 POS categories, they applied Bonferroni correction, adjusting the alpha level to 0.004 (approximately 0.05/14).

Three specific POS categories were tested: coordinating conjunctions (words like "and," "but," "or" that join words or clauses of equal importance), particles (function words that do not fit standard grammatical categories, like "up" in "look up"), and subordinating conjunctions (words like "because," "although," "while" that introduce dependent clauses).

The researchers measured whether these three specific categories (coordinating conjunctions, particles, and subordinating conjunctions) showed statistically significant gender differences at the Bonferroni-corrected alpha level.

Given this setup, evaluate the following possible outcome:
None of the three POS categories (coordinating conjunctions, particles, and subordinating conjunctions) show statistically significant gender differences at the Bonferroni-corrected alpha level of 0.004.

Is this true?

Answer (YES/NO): YES